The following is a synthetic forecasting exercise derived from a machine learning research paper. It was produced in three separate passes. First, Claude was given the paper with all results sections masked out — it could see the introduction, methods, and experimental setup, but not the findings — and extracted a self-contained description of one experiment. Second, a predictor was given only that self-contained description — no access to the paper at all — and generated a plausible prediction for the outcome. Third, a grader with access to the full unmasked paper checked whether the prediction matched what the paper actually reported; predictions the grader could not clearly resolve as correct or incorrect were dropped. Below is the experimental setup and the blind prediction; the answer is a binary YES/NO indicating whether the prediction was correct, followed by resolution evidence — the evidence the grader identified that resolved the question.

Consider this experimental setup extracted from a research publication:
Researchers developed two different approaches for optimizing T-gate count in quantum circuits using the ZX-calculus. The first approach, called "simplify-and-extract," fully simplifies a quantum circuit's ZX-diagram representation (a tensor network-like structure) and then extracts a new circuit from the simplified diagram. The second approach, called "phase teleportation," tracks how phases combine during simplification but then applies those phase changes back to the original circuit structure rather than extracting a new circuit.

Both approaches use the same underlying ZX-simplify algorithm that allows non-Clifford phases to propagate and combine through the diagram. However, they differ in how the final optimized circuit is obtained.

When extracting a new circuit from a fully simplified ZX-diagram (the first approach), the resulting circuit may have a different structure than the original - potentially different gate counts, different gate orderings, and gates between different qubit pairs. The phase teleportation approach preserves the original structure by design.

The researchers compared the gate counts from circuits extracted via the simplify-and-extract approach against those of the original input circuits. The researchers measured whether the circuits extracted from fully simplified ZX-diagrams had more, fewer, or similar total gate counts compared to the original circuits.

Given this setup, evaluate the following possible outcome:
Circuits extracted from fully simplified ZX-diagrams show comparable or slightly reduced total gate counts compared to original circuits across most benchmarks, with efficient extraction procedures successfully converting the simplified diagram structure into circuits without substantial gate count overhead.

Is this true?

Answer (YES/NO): NO